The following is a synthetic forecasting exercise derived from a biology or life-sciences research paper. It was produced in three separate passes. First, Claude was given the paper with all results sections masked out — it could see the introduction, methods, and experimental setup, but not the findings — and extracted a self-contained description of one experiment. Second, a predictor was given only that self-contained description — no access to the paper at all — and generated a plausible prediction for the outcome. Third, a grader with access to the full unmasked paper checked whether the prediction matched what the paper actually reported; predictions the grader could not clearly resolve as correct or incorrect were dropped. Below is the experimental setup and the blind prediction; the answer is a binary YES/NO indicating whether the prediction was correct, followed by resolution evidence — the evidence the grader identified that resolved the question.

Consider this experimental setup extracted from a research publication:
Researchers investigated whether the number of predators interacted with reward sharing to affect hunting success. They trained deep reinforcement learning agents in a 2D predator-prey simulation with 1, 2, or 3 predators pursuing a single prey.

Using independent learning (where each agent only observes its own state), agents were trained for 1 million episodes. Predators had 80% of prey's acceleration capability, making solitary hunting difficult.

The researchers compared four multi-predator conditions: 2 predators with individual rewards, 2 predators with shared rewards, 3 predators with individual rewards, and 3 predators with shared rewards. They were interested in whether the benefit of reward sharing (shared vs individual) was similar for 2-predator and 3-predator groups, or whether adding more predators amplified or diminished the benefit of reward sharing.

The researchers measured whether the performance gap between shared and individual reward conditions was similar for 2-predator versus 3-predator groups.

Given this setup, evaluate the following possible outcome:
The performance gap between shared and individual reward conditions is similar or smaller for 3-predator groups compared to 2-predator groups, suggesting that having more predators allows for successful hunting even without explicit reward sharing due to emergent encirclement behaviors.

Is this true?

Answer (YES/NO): YES